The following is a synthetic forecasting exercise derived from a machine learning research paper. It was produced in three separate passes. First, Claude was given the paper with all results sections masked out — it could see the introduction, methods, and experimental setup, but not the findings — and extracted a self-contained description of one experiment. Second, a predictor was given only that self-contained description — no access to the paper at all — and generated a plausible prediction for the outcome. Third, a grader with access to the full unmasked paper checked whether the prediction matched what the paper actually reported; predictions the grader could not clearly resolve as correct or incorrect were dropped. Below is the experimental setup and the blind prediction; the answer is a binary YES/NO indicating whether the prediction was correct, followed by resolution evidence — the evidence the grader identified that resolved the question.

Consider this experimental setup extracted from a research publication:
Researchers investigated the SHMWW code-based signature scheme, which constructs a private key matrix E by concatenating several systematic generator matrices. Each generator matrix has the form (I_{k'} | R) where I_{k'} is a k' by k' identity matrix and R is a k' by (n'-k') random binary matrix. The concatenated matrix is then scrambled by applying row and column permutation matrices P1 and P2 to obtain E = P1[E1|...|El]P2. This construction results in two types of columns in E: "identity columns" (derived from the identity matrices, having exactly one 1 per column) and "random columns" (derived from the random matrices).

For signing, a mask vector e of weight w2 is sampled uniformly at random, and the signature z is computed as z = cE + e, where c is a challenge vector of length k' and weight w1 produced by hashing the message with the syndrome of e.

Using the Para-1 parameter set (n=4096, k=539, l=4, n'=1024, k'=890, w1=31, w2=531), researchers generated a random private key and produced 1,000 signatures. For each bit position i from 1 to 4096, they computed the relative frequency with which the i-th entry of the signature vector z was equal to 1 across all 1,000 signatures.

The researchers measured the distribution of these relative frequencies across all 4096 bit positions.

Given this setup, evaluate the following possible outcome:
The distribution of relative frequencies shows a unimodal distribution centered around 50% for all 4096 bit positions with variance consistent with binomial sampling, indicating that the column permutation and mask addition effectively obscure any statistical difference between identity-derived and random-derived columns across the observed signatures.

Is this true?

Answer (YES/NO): NO